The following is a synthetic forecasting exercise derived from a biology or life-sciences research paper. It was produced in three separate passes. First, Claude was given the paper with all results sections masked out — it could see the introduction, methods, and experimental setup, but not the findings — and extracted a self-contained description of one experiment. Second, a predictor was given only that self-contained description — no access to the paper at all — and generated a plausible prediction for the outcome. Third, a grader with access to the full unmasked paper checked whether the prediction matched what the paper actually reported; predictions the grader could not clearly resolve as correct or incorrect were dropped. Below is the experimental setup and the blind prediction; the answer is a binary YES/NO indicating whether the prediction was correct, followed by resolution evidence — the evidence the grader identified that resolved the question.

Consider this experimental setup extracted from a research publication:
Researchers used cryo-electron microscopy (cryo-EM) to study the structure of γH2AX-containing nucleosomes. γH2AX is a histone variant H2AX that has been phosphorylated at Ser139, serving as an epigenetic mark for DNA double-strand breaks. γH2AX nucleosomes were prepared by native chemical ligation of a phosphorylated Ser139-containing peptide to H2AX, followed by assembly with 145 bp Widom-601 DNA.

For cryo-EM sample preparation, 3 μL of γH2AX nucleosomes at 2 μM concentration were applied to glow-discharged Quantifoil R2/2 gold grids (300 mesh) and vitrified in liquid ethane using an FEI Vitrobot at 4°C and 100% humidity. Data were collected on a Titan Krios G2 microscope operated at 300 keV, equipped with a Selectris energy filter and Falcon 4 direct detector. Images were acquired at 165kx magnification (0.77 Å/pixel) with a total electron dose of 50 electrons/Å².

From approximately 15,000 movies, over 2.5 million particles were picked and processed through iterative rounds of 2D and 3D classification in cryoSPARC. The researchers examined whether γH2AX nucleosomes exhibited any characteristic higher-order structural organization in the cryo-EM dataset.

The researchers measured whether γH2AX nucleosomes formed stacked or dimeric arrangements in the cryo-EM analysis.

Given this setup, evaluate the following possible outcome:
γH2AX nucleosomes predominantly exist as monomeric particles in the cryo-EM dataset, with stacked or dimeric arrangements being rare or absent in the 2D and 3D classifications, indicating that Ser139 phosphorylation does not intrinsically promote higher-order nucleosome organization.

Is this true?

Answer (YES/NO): NO